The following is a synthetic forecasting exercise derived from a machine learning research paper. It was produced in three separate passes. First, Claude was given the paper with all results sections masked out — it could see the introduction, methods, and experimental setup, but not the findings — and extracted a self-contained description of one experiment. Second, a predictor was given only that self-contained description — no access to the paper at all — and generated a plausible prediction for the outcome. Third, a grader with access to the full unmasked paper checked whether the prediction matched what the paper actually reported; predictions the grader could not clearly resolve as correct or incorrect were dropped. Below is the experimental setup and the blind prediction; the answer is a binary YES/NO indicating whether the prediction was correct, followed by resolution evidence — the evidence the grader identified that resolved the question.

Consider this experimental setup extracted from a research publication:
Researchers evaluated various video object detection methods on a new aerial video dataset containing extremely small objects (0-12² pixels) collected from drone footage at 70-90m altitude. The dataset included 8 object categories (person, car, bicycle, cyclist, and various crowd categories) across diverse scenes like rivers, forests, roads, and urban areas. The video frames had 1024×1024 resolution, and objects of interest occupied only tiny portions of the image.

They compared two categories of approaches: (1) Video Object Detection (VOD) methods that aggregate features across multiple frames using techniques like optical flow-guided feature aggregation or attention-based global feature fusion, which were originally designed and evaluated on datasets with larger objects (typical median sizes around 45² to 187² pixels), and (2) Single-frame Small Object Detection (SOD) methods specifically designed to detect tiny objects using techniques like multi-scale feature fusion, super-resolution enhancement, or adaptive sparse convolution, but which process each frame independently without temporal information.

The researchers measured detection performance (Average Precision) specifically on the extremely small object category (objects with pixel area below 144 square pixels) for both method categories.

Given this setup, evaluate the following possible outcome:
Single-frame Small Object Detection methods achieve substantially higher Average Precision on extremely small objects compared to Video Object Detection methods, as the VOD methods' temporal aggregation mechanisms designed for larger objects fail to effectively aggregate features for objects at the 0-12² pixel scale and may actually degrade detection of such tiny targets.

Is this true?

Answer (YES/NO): NO